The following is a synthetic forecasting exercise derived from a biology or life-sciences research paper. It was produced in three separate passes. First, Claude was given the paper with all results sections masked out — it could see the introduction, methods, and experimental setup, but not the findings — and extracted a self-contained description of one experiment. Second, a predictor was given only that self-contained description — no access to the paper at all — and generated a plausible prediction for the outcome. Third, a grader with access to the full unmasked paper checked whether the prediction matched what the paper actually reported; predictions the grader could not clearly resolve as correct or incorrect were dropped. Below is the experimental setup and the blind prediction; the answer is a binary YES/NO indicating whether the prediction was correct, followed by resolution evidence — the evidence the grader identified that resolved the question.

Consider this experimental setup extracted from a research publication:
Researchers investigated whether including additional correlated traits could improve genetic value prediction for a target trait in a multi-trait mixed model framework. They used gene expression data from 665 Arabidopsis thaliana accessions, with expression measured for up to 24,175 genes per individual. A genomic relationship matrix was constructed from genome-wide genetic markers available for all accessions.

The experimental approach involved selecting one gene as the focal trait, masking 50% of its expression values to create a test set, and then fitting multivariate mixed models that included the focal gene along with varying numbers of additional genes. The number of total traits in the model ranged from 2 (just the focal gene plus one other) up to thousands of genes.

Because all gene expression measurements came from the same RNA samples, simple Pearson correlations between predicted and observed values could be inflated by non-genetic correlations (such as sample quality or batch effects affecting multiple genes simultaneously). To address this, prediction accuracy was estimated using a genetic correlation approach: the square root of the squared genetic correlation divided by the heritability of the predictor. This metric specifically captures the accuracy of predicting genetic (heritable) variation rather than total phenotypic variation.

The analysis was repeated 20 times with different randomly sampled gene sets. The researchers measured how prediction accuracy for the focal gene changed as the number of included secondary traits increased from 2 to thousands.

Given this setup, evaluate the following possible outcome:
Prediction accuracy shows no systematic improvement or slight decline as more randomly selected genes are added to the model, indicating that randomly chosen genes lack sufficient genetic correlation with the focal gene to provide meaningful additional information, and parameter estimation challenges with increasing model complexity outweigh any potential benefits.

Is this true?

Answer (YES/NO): NO